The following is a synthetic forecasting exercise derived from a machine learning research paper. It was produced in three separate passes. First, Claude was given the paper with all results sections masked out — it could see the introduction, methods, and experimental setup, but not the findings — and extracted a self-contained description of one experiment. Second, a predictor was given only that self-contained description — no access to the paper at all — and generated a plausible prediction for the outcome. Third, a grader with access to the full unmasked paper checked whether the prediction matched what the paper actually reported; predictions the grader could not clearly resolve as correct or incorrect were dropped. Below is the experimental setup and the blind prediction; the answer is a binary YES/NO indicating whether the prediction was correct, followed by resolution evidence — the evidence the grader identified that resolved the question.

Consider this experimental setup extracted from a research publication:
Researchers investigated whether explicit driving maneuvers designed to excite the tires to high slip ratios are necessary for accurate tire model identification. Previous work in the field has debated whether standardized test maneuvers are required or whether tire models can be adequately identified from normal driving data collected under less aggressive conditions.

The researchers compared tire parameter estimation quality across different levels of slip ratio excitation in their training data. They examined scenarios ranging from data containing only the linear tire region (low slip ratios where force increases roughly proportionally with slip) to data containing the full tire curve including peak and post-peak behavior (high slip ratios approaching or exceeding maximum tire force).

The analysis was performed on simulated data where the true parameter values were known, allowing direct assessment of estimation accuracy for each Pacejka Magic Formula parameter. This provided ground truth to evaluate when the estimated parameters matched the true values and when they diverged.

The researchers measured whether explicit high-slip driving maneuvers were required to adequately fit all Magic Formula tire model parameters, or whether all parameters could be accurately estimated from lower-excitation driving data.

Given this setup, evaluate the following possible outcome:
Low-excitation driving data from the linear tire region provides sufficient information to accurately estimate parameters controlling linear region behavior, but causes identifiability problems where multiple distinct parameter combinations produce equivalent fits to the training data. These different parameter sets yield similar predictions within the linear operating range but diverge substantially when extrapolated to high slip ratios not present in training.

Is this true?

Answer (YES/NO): YES